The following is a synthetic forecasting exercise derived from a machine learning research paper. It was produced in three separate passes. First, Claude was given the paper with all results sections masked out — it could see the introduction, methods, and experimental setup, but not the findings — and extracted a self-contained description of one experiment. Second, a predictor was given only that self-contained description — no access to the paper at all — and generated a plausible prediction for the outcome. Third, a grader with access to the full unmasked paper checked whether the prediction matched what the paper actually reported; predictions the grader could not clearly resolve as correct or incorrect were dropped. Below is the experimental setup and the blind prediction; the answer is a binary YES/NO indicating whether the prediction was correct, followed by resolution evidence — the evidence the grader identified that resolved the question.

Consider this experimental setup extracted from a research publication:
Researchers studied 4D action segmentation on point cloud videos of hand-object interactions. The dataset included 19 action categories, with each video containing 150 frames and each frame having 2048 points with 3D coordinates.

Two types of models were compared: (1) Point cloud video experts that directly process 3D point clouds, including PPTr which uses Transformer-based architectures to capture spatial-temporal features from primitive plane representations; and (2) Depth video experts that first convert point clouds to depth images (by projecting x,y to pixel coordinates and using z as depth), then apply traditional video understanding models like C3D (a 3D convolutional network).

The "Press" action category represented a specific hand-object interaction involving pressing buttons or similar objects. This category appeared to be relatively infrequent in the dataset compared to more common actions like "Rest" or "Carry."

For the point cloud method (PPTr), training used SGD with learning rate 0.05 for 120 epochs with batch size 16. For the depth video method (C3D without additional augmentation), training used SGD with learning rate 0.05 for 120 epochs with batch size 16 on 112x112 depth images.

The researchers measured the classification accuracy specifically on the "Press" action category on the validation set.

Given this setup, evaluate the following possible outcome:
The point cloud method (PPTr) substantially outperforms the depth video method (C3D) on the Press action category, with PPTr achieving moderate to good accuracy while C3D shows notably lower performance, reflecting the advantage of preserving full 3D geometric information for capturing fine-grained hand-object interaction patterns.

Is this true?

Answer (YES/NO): NO